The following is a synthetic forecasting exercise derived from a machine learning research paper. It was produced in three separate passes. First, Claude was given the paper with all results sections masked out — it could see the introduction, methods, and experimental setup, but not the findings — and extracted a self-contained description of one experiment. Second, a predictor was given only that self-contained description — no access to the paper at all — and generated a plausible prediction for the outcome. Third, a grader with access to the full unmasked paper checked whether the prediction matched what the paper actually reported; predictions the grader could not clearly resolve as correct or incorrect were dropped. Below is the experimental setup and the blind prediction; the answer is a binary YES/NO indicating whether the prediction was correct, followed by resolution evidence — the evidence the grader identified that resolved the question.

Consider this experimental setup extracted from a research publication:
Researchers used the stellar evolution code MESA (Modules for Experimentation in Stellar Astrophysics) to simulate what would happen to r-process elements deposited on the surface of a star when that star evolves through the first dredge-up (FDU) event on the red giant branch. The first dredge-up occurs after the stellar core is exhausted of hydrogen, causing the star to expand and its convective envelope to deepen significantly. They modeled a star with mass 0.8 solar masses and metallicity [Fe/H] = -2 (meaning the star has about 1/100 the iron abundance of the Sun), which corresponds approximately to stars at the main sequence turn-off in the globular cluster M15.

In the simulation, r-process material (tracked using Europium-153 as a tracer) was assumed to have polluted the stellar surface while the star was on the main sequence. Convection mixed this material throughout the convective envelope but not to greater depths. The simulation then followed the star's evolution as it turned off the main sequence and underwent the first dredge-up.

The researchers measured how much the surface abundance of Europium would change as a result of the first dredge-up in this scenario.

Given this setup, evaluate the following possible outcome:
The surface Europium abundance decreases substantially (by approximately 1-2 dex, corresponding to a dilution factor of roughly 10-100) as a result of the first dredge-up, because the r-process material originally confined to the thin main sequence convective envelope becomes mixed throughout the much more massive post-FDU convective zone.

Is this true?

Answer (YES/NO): YES